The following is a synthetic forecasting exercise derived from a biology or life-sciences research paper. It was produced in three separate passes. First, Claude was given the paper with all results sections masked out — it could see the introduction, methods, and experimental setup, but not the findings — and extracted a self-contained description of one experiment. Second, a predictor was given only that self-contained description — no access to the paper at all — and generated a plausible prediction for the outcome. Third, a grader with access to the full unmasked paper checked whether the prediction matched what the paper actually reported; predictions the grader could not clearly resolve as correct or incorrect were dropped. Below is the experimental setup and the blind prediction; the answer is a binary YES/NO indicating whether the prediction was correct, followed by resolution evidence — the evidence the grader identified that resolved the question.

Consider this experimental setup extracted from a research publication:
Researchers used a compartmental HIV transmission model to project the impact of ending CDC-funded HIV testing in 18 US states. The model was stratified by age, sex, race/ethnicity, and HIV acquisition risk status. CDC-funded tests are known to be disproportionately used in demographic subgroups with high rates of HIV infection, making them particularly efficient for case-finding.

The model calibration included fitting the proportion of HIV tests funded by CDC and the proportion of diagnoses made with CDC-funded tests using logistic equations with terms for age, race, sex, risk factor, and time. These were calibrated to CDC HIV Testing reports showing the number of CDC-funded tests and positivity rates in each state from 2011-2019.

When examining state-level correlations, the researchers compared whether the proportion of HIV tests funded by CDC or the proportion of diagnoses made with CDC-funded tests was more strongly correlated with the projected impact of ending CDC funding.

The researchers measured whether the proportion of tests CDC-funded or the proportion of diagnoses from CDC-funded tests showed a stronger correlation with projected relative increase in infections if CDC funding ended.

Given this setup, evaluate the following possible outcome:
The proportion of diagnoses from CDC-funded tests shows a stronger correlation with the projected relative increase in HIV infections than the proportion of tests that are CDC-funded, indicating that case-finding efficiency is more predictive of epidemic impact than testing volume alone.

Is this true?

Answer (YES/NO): YES